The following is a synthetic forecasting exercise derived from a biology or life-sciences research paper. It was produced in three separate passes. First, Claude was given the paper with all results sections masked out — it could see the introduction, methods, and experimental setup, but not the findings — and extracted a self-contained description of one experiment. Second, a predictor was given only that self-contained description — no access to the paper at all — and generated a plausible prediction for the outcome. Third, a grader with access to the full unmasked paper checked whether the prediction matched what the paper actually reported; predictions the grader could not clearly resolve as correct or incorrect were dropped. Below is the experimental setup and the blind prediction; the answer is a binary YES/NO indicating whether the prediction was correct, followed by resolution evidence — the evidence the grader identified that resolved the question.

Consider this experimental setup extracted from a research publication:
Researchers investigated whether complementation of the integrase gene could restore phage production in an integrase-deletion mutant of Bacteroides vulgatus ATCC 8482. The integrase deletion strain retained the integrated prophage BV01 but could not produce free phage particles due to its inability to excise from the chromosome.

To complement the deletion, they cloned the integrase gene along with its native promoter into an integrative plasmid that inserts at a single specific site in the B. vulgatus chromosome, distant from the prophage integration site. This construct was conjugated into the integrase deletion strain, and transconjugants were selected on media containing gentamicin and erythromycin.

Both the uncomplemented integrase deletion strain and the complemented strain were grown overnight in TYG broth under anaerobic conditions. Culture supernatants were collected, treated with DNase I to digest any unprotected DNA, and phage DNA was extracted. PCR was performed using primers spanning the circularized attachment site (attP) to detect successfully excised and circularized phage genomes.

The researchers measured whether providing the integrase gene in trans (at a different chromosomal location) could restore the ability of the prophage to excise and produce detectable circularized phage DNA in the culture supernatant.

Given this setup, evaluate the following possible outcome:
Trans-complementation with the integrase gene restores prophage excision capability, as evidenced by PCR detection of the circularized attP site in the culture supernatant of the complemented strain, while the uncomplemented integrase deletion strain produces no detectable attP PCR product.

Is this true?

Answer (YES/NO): YES